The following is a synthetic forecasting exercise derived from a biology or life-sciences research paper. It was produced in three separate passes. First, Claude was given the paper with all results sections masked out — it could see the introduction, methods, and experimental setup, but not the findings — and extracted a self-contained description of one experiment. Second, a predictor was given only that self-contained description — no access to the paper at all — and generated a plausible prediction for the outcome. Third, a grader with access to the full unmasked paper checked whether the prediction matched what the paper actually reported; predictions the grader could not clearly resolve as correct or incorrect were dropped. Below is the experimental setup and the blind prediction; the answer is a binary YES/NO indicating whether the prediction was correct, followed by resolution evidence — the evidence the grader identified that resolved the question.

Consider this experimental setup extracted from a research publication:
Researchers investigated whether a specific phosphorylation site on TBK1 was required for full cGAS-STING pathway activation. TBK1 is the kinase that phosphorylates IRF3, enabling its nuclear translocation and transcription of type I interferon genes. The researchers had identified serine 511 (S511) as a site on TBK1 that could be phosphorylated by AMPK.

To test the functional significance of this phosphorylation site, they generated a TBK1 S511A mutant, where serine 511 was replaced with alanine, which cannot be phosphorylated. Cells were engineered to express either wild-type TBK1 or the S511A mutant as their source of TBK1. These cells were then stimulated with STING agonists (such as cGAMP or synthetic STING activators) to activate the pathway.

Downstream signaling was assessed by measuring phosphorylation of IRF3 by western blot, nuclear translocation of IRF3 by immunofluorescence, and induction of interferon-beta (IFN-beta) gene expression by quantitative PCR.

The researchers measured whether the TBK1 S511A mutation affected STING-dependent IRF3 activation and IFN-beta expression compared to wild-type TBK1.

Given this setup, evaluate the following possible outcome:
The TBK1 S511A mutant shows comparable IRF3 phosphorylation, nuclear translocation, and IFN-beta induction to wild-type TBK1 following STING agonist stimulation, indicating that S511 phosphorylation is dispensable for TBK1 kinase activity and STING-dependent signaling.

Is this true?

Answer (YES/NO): NO